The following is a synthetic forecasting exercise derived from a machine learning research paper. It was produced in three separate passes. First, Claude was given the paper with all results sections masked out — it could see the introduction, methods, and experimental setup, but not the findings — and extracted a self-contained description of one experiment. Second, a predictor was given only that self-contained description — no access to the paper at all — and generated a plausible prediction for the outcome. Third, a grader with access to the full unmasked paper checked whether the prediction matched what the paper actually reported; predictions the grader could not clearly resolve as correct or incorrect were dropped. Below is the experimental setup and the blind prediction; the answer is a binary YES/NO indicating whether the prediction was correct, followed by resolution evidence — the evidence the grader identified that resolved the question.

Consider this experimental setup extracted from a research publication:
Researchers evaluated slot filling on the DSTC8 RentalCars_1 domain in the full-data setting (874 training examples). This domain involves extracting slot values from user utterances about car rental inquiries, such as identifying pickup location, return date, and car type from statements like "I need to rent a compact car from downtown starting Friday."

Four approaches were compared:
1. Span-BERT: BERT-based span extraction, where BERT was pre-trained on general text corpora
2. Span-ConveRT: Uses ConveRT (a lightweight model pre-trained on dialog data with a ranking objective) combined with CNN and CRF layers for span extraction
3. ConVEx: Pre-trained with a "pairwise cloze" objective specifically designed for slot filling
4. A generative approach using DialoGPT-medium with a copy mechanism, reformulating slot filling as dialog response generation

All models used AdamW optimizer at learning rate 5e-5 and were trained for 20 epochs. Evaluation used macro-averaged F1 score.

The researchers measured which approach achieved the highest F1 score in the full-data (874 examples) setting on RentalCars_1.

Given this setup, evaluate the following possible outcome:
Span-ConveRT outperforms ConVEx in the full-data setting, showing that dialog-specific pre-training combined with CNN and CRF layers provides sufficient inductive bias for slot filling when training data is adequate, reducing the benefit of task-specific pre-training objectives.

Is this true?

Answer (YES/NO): YES